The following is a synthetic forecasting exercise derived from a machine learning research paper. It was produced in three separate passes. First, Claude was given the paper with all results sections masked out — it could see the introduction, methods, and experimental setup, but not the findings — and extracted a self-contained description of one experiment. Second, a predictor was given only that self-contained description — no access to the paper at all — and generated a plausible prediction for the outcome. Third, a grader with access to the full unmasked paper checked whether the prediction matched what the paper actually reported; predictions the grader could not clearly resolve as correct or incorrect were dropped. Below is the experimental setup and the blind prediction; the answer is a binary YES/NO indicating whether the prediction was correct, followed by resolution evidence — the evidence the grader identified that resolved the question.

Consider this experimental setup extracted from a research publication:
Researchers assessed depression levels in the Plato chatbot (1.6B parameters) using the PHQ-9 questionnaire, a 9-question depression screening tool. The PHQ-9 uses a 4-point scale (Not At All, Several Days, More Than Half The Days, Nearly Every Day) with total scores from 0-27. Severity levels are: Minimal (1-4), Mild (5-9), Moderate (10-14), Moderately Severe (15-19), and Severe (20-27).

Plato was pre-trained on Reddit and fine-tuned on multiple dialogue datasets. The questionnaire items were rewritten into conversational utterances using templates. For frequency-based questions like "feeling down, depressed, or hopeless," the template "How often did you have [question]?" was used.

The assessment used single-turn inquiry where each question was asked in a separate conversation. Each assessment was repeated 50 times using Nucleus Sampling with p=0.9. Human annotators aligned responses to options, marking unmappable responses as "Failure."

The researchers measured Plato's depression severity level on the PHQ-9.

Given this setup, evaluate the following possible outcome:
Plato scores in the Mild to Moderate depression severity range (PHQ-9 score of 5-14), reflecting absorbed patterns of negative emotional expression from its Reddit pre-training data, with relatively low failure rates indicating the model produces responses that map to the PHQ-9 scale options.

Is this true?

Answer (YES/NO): NO